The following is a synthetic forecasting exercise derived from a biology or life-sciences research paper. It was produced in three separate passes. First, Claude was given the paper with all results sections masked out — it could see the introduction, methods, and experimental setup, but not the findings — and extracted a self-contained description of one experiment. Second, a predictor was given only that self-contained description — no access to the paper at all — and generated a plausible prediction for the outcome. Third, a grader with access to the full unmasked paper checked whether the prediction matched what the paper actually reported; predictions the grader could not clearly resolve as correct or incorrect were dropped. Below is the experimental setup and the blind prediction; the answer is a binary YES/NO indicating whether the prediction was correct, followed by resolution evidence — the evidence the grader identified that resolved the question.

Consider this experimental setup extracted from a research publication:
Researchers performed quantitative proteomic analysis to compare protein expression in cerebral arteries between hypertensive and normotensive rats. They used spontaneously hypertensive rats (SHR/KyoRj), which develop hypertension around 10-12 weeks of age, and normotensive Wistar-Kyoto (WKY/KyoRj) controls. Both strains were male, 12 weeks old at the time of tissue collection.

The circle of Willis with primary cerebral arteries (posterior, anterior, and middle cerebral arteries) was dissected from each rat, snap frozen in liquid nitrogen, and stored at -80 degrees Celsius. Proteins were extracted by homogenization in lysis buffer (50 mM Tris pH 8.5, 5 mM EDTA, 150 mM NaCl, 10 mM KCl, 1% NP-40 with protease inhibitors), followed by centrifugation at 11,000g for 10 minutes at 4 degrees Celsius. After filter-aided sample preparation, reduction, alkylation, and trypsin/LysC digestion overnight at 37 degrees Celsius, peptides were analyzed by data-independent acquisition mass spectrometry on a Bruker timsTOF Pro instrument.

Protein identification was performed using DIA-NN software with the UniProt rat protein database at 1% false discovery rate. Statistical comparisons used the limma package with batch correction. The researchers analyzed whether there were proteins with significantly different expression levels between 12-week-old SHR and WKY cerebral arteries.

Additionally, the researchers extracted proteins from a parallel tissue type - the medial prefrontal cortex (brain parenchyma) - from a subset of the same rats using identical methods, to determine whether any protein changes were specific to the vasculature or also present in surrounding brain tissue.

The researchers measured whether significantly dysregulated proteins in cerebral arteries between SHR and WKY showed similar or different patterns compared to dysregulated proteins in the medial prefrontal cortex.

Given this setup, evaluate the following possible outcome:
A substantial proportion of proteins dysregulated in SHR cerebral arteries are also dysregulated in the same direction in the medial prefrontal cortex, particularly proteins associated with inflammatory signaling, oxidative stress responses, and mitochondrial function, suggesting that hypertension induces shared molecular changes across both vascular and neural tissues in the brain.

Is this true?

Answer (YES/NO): NO